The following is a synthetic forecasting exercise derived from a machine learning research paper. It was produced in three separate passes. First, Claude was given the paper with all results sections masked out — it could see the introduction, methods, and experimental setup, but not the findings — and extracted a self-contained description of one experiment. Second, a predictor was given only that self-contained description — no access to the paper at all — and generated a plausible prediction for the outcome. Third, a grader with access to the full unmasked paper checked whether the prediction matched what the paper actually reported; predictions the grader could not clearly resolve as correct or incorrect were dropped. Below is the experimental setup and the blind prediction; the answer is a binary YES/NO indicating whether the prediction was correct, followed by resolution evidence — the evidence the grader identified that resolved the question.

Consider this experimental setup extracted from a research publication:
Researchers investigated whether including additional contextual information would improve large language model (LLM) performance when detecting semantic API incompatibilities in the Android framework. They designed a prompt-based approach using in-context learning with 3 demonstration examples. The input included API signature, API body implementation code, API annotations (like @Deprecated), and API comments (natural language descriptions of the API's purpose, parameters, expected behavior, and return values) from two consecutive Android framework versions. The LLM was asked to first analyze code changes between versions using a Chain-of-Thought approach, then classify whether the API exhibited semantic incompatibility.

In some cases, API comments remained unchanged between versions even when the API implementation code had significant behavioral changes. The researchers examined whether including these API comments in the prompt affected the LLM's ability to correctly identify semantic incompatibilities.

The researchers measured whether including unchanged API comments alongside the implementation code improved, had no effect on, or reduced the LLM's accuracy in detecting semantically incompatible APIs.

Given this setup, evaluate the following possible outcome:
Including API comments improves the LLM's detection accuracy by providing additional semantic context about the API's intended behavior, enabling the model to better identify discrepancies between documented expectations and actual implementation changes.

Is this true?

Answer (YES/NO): NO